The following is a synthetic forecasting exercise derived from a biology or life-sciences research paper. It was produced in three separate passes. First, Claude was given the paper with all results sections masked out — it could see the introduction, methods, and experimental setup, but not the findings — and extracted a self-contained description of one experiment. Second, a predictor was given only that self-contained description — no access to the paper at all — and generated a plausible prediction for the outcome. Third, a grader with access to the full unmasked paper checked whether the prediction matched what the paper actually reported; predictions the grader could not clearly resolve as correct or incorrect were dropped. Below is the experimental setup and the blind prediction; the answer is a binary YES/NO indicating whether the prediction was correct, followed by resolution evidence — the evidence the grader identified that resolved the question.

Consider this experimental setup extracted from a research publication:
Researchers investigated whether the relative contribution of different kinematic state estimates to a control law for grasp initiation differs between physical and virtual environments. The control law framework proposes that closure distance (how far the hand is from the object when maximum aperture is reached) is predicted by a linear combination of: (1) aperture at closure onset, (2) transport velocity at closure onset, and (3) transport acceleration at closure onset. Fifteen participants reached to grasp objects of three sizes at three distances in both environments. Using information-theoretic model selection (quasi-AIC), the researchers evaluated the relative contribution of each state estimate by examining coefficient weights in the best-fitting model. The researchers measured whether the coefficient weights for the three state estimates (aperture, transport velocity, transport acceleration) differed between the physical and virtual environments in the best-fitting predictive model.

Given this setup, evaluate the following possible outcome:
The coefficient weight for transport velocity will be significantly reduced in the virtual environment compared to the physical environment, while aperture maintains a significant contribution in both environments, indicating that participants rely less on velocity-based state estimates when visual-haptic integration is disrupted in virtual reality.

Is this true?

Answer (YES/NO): NO